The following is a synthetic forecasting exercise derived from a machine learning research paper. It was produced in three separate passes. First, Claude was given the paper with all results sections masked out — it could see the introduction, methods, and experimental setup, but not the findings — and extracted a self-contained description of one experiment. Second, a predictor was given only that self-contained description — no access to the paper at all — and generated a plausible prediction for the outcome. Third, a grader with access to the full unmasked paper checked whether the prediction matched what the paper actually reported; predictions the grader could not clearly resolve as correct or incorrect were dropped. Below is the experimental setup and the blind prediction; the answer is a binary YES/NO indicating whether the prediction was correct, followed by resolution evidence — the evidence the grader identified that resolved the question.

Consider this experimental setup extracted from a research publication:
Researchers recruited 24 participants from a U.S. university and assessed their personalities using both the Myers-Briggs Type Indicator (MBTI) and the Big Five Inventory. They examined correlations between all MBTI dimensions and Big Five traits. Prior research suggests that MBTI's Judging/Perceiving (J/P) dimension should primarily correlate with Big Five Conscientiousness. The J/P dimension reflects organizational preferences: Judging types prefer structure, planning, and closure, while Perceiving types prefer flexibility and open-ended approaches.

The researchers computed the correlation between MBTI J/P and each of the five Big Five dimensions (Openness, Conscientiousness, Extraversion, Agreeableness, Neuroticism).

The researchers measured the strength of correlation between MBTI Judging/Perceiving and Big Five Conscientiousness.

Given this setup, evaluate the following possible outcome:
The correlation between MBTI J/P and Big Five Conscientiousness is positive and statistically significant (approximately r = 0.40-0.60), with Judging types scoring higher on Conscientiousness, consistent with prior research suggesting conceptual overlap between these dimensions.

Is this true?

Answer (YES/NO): NO